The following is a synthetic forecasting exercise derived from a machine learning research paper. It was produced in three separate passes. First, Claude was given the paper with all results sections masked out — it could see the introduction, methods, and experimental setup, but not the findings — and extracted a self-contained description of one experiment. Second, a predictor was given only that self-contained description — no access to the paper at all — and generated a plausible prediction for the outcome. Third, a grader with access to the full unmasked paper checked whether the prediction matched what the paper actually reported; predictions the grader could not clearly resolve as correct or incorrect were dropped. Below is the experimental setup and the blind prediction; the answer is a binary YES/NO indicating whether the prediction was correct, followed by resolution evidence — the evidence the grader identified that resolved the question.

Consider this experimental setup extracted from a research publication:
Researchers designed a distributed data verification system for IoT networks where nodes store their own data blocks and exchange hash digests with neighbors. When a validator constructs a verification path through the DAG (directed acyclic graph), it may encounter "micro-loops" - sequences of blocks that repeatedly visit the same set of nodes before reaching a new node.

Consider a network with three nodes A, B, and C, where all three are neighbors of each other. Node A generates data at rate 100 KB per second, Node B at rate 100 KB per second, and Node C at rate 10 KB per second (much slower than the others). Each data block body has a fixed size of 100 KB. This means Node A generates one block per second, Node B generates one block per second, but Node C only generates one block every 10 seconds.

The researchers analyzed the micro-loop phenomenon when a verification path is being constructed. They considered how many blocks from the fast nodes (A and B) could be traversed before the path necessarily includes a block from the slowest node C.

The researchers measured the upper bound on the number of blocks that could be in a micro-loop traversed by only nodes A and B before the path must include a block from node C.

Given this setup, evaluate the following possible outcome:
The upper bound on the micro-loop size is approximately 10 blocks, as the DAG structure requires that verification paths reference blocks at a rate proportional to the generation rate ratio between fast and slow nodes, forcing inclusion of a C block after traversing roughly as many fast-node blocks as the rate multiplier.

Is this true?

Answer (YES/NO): NO